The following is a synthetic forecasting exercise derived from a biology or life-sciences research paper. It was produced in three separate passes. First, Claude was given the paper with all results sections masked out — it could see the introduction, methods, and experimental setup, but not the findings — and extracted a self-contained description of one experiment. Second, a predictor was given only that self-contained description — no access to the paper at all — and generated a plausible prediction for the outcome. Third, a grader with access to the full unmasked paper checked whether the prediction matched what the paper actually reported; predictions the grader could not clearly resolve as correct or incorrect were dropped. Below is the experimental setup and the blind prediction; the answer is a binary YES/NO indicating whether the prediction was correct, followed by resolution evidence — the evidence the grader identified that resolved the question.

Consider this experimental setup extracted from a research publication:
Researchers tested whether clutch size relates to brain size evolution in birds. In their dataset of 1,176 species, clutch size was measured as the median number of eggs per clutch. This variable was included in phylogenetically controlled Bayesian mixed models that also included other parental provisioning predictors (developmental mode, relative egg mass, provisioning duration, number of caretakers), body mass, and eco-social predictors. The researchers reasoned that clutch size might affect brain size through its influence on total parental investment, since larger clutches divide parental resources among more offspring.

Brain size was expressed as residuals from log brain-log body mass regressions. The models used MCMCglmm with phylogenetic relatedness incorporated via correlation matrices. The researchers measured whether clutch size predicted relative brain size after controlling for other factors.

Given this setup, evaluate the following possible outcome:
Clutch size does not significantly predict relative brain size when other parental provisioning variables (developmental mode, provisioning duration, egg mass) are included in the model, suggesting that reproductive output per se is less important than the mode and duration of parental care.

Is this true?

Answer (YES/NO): NO